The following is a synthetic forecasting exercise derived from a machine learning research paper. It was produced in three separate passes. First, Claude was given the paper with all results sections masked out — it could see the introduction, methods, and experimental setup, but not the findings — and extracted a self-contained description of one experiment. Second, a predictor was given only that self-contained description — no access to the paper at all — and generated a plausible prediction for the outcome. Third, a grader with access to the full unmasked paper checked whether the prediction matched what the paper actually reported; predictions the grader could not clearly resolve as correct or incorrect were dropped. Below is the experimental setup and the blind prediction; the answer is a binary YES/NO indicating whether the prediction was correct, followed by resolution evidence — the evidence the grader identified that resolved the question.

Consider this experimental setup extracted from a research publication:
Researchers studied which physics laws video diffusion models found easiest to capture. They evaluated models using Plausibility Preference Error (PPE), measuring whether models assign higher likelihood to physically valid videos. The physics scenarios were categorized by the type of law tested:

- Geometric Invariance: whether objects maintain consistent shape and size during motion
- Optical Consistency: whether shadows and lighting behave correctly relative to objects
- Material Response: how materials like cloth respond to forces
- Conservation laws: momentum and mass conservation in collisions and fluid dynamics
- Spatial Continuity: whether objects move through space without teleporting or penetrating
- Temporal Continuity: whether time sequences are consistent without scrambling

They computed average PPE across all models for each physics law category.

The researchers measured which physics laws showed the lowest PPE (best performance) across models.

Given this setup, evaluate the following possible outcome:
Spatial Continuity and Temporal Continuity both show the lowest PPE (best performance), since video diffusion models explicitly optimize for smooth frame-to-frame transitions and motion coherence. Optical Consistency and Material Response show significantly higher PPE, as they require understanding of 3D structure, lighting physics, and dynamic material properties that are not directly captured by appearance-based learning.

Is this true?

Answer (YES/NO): NO